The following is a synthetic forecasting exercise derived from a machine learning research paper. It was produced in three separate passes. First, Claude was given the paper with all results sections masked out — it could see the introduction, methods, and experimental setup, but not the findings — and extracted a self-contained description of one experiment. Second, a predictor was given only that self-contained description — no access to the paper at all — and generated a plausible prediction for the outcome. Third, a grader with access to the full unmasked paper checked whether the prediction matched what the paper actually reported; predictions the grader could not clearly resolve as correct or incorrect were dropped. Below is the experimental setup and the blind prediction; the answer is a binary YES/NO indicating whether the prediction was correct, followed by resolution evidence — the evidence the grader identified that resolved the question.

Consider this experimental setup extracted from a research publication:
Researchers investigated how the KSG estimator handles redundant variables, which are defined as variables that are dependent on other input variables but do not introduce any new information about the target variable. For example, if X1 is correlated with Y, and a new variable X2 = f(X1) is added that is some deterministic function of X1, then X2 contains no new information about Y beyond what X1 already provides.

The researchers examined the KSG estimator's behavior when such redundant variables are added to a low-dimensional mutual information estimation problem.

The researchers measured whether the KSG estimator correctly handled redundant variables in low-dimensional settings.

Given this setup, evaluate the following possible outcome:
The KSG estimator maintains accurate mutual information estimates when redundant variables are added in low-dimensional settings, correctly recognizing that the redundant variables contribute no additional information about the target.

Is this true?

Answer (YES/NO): YES